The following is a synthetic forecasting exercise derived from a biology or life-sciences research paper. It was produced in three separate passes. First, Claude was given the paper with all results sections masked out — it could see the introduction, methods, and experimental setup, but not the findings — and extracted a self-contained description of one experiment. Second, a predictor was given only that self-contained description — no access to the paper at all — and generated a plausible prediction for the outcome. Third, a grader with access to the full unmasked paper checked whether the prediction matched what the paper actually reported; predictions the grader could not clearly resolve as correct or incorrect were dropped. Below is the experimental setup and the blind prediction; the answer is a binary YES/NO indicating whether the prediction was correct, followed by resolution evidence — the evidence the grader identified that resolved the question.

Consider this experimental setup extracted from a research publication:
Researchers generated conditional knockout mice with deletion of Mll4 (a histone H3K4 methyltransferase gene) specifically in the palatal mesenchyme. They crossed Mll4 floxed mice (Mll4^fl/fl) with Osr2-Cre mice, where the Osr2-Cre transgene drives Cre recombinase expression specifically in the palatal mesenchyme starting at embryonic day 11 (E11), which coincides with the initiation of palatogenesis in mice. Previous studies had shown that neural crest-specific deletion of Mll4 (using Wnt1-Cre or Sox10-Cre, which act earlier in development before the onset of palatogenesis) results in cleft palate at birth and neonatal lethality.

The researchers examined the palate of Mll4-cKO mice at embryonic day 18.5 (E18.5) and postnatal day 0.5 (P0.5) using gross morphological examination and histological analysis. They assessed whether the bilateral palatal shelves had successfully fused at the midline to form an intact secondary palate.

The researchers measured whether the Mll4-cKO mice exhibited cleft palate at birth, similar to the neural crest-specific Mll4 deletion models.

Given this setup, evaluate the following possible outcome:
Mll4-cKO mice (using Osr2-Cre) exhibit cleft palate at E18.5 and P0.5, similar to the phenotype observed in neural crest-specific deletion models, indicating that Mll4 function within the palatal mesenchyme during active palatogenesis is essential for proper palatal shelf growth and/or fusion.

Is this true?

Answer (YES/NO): NO